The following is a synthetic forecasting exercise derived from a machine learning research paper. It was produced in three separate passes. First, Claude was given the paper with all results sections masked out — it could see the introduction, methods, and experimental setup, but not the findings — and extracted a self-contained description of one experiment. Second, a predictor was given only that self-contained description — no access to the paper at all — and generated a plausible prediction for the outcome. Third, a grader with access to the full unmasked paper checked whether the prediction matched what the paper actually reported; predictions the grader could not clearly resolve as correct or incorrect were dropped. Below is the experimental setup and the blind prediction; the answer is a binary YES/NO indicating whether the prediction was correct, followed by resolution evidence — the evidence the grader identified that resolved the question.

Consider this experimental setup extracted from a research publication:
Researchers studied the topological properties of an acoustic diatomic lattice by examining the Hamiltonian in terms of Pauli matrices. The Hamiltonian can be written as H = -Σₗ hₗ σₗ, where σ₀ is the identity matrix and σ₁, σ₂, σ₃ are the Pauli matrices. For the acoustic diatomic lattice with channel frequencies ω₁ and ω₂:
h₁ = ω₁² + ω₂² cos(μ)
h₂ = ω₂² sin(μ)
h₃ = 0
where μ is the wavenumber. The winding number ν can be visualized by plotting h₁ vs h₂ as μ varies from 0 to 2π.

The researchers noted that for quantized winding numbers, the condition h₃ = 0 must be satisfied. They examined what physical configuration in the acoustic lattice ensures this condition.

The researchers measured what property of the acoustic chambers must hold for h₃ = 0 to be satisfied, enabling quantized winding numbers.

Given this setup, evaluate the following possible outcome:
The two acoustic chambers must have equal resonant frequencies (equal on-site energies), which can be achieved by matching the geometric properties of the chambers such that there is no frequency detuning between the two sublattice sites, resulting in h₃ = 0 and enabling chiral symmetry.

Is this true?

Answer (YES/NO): NO